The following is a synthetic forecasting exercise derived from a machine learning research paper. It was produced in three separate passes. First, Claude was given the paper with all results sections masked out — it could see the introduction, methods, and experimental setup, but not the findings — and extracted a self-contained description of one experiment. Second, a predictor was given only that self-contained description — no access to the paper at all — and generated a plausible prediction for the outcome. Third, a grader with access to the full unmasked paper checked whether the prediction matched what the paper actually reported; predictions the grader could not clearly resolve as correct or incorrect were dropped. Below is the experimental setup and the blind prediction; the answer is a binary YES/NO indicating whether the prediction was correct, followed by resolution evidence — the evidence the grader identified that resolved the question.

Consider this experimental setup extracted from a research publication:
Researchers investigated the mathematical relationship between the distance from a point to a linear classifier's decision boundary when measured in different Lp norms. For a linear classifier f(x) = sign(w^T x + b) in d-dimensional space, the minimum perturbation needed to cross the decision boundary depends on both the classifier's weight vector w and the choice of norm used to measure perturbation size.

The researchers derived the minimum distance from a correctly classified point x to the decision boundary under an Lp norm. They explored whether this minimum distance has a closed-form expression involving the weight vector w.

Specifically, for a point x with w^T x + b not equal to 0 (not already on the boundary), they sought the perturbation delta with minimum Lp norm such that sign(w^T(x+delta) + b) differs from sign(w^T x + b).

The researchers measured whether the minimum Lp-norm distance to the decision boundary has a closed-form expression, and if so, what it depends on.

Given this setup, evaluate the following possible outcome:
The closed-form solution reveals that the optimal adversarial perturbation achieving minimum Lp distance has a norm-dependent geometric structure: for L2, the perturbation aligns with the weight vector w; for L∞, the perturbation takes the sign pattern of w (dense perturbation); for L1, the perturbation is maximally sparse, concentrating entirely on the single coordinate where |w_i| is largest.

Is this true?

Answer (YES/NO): YES